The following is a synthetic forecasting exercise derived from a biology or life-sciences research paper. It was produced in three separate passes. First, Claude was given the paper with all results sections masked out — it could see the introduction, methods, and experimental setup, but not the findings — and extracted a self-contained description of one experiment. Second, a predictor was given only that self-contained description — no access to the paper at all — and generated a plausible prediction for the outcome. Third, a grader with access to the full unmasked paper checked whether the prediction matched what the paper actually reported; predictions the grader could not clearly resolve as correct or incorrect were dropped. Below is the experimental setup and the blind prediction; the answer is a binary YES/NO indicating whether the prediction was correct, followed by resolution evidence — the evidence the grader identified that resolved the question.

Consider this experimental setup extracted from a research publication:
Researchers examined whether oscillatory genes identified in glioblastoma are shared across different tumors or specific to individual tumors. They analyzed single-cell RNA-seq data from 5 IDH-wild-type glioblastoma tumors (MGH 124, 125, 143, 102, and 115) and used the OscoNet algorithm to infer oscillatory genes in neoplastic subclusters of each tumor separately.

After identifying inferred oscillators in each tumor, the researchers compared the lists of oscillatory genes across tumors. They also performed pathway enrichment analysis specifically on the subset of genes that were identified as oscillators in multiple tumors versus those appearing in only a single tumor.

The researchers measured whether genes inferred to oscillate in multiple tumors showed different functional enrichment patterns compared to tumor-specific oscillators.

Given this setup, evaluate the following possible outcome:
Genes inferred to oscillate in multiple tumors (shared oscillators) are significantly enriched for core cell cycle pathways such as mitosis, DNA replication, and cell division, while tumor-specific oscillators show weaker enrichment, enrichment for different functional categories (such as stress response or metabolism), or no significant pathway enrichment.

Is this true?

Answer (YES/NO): NO